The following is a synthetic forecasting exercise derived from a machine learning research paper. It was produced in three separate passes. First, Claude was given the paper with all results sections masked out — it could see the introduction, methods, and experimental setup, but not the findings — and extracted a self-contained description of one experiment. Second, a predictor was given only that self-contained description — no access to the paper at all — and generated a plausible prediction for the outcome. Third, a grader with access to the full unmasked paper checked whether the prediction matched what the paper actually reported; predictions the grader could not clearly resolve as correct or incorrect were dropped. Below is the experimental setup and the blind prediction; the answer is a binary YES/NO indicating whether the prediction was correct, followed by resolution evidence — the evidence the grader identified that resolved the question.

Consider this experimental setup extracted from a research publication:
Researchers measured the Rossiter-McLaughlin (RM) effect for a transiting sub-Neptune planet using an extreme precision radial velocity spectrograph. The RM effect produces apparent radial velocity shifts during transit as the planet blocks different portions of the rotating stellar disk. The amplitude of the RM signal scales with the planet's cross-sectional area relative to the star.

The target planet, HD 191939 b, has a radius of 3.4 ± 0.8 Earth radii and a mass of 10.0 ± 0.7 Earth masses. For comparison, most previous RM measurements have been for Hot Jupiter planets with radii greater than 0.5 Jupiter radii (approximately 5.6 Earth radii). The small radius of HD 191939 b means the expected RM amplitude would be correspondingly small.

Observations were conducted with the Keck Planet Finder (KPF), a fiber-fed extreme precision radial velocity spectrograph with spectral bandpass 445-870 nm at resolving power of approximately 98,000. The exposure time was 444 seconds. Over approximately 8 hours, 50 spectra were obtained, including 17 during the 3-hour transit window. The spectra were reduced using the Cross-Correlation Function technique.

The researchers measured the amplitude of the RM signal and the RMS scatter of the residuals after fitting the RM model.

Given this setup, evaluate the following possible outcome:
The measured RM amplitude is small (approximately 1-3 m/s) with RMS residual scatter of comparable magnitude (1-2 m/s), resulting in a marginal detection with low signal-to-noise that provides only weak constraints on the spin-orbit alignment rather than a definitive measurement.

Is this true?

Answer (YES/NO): NO